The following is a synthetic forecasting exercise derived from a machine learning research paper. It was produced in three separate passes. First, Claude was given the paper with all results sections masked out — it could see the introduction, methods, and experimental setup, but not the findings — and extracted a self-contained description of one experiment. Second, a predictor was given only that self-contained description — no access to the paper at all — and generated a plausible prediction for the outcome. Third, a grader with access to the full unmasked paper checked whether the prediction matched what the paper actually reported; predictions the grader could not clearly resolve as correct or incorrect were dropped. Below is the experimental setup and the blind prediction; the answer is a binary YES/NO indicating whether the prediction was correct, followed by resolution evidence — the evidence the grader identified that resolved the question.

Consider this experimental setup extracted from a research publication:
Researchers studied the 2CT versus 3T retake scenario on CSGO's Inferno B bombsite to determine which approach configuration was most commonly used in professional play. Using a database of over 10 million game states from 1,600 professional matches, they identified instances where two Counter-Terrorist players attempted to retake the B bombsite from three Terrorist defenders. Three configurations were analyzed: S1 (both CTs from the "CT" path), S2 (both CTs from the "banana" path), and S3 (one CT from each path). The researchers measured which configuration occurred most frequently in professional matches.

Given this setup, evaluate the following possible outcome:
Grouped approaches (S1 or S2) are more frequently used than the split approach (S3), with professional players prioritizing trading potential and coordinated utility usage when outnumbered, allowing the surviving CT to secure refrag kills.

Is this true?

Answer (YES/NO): YES